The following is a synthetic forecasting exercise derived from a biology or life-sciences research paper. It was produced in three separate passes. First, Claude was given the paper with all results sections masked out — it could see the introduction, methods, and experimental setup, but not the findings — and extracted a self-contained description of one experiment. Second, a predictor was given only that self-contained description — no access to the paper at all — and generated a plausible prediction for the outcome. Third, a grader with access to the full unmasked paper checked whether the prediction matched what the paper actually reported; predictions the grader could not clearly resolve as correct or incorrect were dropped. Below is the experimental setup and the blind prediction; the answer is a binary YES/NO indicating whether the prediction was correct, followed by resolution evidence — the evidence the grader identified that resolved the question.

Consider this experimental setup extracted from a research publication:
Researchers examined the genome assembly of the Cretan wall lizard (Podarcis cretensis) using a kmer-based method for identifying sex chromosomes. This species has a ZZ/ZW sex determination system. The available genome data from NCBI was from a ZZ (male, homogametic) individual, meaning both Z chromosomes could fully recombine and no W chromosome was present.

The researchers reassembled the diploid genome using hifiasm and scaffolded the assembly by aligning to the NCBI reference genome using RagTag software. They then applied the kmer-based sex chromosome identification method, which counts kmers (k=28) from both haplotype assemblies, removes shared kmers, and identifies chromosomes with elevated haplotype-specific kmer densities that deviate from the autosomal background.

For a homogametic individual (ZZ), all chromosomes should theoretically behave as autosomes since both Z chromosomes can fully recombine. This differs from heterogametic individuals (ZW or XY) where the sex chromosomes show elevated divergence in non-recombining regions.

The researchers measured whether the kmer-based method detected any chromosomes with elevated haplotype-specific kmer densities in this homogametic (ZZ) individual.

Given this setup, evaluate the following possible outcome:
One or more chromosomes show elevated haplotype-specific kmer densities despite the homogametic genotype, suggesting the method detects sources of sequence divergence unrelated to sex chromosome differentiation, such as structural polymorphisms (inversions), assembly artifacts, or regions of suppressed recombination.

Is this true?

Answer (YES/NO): NO